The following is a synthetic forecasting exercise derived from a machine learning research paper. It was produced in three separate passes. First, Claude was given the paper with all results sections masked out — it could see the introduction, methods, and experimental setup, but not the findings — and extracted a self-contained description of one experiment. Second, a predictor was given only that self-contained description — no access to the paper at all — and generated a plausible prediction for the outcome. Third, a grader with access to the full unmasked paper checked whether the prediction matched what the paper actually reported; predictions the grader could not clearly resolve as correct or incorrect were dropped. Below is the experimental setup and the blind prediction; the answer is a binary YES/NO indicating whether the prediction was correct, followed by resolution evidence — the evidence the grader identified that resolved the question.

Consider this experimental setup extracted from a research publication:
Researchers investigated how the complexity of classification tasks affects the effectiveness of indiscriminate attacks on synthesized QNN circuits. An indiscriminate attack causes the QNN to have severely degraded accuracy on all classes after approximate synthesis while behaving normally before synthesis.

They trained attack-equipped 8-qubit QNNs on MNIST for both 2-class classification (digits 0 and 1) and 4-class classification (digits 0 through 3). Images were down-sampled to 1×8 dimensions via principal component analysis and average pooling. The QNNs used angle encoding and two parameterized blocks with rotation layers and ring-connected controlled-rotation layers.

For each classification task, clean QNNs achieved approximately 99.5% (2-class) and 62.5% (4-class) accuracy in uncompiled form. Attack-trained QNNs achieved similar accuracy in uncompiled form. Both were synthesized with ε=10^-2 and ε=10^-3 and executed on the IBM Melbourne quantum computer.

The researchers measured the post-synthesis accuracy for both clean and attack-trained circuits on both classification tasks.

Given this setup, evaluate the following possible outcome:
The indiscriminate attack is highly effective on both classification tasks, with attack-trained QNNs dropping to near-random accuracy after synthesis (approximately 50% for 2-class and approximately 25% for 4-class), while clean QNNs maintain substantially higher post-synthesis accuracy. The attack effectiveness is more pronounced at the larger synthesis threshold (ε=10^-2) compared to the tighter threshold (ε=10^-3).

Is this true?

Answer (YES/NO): NO